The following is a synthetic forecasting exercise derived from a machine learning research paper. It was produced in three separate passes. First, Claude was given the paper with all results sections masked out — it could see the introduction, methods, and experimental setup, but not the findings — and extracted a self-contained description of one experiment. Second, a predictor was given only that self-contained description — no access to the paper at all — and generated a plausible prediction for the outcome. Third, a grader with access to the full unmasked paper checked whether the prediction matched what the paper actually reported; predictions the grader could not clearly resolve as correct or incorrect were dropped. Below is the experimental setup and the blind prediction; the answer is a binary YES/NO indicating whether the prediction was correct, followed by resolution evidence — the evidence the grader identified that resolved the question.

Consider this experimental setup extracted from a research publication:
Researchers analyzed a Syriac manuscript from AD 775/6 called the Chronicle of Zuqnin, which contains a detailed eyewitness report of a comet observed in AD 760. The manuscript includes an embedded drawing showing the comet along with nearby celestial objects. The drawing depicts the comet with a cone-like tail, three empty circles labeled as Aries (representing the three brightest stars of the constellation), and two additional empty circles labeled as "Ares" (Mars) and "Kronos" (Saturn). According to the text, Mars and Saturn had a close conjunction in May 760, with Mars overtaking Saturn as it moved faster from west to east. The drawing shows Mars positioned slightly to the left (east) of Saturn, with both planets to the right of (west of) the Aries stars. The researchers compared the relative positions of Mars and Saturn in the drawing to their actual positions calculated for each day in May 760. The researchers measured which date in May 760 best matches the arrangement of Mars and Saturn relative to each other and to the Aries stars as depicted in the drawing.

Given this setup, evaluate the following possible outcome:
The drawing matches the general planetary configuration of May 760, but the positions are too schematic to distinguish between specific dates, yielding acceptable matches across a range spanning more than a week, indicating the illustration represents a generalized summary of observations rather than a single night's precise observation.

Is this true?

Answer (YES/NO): NO